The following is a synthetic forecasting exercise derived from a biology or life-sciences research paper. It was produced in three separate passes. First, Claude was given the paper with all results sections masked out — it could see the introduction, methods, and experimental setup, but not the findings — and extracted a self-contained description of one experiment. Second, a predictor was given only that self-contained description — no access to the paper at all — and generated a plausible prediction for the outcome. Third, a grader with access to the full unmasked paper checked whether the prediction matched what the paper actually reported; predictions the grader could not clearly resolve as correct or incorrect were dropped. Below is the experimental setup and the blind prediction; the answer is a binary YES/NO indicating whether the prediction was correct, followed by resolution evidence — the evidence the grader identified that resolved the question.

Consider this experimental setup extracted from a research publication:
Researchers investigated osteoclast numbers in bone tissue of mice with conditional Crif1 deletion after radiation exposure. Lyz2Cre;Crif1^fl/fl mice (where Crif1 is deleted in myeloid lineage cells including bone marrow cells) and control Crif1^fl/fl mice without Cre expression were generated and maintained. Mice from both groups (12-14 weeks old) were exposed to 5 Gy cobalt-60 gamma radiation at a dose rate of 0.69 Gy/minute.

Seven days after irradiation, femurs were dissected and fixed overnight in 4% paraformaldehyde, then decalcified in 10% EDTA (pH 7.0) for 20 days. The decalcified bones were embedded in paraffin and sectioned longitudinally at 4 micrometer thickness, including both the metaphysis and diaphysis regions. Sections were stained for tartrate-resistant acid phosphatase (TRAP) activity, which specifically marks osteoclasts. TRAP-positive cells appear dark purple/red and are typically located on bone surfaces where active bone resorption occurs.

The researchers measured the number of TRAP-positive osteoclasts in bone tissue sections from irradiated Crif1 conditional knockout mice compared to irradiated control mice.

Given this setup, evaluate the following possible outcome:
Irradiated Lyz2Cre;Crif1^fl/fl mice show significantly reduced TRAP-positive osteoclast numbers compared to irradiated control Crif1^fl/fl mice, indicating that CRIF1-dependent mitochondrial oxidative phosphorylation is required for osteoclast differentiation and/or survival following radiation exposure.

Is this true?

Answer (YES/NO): NO